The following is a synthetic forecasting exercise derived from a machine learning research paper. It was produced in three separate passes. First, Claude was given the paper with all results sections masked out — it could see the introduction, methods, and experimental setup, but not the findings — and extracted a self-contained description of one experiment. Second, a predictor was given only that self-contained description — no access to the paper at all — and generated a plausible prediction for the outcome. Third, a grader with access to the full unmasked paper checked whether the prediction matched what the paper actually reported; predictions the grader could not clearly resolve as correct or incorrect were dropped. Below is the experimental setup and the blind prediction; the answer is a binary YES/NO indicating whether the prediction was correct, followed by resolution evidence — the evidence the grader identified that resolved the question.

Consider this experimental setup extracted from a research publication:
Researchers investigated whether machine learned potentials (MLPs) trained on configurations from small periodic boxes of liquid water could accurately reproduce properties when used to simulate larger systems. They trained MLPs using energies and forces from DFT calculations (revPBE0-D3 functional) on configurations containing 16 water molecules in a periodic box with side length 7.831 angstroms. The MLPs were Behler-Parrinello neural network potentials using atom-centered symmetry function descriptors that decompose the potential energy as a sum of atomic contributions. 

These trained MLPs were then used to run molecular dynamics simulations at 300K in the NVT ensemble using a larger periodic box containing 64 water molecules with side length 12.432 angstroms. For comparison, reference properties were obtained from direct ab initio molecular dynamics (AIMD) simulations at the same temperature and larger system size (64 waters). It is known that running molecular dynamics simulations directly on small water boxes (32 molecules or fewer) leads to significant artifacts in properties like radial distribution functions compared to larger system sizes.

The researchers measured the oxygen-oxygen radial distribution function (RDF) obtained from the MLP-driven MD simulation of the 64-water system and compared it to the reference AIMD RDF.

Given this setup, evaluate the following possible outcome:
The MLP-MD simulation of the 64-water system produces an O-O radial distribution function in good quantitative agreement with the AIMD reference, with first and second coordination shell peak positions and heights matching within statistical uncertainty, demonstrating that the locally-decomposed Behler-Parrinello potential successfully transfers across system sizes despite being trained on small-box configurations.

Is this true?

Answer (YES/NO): YES